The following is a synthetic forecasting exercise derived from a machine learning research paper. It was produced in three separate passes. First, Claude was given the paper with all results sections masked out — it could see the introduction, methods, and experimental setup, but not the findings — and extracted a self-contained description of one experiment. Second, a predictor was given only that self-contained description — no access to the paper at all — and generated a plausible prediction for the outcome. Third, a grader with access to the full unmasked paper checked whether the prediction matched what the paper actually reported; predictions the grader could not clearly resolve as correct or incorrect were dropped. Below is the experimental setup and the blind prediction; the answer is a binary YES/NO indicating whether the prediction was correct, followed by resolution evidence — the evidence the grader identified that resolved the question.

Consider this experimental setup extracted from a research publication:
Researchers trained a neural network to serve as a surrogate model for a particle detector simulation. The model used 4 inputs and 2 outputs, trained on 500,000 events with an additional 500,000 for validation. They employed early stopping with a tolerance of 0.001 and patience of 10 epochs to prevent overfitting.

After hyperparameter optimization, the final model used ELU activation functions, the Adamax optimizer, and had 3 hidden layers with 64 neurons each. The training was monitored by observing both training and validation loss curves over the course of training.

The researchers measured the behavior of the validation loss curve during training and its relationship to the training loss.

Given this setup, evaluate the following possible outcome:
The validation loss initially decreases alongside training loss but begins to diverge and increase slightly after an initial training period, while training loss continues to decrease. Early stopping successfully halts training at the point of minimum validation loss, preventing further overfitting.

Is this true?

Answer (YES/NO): NO